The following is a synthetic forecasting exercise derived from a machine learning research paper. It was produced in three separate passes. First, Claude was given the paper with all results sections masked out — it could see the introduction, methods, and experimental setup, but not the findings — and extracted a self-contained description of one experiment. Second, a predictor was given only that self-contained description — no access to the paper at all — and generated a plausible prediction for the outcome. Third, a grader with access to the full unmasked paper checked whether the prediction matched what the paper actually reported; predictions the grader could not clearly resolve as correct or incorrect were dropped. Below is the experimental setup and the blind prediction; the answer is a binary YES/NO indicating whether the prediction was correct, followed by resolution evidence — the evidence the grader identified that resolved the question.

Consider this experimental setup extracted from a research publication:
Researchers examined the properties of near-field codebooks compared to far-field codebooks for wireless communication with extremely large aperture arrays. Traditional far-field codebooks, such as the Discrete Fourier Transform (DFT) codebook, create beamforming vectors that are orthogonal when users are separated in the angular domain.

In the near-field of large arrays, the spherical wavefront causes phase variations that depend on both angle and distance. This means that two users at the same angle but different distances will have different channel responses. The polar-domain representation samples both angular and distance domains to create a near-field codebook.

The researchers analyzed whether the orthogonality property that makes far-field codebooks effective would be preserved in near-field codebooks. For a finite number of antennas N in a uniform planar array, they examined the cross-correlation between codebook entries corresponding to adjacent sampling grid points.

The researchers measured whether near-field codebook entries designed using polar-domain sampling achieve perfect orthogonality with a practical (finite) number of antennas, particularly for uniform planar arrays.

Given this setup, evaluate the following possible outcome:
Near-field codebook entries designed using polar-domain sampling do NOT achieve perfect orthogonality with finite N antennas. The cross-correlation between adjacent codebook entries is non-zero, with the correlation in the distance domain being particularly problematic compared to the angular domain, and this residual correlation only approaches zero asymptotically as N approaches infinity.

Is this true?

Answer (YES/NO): NO